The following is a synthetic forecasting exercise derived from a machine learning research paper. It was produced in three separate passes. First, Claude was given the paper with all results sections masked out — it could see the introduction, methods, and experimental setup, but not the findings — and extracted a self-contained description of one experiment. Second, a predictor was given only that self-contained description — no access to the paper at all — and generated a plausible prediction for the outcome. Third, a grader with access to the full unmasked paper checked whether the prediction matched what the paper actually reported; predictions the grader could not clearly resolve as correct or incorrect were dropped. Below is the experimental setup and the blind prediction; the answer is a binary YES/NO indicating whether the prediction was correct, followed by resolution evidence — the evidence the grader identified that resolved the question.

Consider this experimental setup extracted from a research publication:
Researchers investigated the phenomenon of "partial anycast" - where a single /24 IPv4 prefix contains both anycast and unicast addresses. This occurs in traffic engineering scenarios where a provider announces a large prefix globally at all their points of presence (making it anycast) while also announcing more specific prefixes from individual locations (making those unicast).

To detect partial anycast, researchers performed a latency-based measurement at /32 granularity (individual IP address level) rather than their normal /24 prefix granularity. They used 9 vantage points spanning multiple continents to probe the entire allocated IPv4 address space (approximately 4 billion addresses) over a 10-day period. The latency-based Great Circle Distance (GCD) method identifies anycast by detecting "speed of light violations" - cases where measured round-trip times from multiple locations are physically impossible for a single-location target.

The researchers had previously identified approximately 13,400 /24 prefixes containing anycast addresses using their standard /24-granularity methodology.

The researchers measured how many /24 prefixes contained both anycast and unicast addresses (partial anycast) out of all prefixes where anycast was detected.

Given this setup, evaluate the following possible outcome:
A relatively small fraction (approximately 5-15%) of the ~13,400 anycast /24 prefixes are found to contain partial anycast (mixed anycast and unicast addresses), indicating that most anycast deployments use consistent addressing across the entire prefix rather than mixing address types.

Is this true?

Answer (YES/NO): YES